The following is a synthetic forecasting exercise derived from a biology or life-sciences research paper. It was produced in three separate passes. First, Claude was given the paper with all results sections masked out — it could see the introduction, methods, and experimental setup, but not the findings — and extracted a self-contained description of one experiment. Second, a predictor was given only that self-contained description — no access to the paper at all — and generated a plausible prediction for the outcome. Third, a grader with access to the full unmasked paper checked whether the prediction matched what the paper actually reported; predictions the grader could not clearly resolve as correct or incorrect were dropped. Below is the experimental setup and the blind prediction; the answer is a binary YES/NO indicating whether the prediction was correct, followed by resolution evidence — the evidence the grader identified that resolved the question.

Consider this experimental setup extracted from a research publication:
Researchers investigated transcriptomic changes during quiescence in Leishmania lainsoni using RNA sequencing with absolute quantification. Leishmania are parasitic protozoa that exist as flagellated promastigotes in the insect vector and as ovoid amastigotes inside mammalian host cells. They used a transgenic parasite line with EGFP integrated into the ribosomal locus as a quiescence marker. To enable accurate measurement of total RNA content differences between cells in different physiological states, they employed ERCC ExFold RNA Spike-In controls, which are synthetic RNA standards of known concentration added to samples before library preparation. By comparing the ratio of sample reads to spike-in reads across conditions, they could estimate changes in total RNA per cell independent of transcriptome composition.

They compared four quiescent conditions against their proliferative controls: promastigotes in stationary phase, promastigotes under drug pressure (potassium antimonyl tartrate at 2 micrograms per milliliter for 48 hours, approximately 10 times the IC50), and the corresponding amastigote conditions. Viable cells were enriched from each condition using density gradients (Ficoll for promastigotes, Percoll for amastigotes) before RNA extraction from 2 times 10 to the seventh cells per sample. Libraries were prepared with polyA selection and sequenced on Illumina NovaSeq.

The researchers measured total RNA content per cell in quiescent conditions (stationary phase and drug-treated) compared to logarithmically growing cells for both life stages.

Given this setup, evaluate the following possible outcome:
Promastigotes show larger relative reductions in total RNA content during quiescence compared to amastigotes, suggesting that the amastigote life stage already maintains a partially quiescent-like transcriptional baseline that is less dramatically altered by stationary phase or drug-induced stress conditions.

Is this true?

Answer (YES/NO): YES